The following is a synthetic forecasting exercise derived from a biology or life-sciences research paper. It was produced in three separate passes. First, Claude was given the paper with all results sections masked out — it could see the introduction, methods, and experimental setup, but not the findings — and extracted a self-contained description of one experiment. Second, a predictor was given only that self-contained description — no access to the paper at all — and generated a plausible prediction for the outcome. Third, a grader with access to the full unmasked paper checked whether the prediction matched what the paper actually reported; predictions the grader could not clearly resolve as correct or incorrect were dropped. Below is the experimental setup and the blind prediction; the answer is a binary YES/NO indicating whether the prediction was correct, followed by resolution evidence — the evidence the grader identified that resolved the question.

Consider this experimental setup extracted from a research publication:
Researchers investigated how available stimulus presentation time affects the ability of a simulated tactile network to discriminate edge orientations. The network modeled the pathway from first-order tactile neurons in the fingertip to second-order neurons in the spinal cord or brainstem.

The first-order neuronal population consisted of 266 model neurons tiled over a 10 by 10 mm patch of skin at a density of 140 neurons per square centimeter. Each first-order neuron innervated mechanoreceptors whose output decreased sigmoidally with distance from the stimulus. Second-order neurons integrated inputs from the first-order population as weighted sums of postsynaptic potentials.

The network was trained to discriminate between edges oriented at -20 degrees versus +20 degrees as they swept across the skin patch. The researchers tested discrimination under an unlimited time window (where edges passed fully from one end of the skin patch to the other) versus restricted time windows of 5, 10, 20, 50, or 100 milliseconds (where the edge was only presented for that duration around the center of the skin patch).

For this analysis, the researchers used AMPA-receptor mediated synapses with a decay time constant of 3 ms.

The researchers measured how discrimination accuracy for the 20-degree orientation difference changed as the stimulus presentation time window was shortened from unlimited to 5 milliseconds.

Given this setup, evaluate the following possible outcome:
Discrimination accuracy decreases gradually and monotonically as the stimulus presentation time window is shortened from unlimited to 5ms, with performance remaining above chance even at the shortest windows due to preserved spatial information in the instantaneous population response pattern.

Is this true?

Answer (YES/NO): NO